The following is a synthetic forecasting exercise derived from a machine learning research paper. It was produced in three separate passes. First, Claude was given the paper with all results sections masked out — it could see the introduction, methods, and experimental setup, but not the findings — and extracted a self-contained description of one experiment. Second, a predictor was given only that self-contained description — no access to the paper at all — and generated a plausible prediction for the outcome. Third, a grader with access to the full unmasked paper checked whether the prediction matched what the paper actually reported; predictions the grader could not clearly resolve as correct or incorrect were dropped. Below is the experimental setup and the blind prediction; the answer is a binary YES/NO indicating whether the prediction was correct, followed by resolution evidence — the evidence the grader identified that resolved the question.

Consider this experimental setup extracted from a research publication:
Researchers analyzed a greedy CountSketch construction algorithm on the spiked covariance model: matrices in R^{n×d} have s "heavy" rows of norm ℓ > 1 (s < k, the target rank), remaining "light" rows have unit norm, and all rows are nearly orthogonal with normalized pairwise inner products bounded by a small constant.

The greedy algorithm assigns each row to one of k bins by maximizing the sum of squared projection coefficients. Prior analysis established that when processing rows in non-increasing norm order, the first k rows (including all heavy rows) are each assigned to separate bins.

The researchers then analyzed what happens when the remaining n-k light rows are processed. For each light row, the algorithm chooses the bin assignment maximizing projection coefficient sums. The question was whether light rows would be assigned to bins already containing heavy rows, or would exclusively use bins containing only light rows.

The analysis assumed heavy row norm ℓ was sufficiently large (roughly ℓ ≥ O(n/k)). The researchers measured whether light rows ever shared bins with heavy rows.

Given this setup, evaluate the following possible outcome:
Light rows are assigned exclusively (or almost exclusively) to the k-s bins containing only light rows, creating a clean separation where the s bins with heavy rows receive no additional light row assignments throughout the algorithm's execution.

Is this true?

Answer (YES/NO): YES